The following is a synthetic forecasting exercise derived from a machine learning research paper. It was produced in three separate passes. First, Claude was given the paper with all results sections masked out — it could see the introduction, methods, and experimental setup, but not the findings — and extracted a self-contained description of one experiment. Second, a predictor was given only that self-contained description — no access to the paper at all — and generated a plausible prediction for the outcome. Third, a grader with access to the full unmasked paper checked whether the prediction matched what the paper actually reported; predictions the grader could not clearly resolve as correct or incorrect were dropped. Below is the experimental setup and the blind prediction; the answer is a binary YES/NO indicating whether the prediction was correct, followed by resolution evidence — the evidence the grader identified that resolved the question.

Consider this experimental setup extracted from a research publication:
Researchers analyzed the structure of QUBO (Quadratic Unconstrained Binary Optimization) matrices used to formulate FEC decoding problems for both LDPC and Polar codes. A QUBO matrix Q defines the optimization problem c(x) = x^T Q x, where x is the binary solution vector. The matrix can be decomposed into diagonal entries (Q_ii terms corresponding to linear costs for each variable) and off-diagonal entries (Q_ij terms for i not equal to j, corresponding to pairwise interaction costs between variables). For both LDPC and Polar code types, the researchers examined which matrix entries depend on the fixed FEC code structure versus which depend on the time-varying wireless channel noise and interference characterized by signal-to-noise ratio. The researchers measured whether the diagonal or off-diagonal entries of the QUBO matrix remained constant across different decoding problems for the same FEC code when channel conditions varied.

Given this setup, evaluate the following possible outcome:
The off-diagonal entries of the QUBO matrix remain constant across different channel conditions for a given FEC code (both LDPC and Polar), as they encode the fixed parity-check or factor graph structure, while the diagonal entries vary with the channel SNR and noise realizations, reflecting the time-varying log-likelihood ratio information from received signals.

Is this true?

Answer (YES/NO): YES